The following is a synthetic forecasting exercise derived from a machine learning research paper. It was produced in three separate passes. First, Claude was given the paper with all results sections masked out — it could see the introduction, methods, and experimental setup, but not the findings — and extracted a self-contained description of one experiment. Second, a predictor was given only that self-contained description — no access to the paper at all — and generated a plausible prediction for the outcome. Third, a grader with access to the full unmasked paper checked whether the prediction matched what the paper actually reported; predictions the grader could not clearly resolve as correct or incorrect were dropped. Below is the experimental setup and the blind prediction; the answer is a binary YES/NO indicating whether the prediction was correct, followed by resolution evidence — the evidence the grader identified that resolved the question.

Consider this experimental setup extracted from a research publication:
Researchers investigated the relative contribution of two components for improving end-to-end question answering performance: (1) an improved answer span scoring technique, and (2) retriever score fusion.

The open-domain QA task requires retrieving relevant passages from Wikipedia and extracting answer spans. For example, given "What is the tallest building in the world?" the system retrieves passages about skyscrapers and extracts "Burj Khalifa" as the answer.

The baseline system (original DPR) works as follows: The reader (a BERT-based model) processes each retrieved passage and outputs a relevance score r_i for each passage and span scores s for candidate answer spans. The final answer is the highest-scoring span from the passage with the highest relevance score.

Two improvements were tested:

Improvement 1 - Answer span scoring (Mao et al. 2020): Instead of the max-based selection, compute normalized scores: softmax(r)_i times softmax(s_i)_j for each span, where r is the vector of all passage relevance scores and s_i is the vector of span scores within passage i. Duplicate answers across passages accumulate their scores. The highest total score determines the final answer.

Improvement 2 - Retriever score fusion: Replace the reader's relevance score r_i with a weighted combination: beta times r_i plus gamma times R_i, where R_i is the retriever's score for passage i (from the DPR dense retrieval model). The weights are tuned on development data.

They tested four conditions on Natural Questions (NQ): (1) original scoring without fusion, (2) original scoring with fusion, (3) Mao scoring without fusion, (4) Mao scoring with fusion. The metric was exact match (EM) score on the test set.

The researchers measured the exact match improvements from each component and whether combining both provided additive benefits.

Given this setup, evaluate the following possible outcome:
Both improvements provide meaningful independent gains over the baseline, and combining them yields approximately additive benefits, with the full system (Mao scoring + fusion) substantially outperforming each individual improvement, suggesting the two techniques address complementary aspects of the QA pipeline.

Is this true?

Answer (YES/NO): NO